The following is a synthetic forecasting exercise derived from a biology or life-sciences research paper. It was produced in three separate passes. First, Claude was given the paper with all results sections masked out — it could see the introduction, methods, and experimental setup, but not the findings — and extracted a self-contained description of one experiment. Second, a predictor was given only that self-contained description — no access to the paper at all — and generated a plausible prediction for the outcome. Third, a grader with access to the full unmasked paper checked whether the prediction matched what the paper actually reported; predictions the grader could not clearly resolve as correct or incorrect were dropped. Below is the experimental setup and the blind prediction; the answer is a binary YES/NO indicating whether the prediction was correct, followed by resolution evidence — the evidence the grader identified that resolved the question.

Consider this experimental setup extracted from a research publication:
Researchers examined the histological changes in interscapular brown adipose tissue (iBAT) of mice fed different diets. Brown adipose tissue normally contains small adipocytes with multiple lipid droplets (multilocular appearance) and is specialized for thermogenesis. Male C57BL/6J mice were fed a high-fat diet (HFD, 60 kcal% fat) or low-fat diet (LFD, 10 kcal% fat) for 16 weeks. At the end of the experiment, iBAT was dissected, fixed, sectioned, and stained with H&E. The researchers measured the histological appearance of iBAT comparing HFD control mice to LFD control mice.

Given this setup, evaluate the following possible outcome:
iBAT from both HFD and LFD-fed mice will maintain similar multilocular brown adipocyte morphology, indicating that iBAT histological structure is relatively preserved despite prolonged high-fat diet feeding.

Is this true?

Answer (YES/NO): NO